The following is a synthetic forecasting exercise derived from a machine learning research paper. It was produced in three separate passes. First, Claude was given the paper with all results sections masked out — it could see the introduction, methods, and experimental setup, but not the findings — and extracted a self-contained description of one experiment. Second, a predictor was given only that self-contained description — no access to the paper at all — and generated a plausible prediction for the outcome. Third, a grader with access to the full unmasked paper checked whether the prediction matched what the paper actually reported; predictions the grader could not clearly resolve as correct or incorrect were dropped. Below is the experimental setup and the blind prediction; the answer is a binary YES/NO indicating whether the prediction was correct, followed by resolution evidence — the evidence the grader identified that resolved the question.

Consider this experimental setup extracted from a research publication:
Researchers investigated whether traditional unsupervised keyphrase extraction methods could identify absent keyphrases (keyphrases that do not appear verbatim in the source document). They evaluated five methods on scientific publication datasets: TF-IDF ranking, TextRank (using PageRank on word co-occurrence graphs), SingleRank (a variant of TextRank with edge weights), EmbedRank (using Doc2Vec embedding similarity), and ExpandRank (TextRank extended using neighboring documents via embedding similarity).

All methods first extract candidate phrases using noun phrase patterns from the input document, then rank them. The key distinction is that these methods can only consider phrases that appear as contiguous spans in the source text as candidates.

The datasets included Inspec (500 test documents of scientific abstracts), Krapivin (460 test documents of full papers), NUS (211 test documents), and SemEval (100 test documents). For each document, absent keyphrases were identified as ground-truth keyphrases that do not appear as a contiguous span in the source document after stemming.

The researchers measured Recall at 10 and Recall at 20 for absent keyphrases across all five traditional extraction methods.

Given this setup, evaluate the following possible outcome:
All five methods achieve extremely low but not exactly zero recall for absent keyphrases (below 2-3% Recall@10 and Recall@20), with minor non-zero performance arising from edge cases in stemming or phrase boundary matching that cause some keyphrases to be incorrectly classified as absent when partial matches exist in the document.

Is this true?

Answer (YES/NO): NO